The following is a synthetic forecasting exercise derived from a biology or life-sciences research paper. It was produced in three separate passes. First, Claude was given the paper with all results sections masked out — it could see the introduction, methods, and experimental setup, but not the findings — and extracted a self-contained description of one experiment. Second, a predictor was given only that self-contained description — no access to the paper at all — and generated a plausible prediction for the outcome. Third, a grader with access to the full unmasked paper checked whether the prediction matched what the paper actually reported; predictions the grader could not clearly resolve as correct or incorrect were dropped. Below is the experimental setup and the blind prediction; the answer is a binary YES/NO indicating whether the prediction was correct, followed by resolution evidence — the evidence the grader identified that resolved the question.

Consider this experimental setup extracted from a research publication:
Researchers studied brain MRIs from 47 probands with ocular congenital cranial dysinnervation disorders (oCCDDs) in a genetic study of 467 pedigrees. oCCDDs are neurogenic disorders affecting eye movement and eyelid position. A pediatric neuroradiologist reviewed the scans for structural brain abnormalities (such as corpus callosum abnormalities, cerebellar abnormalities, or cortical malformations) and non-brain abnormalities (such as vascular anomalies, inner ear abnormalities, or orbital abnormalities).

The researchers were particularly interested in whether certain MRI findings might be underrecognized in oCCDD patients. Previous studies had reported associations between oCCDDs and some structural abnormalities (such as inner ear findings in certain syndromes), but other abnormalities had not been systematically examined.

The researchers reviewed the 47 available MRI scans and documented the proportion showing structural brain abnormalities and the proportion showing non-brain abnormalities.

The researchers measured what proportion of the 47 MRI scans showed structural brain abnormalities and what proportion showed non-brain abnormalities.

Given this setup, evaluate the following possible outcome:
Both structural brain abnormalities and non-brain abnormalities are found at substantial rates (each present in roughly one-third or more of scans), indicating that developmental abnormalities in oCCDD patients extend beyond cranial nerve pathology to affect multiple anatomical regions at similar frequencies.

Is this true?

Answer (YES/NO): YES